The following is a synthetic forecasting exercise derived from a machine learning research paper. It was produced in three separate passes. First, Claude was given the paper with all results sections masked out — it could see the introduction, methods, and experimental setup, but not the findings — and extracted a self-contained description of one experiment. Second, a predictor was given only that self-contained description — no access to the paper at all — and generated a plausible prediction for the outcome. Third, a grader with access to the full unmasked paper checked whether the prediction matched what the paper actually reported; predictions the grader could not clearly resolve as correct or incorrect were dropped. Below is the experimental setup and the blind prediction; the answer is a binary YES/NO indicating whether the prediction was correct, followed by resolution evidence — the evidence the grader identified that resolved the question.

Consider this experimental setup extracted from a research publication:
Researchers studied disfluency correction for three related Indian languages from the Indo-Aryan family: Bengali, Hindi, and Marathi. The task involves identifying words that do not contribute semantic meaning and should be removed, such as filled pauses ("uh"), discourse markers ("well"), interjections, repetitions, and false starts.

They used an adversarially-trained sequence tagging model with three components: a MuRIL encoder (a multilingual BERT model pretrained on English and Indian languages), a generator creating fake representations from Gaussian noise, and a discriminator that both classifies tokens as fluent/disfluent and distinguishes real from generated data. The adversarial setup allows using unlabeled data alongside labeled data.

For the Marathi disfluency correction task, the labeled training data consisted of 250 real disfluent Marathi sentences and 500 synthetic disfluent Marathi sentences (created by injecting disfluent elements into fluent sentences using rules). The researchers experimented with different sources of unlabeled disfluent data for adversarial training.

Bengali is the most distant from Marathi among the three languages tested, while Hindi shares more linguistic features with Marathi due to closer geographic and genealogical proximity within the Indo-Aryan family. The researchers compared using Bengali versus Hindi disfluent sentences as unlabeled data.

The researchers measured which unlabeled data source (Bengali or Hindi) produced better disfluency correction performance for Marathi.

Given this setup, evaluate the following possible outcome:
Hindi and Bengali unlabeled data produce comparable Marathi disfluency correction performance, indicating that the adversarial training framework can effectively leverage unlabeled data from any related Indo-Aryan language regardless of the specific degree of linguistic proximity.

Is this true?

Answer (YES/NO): NO